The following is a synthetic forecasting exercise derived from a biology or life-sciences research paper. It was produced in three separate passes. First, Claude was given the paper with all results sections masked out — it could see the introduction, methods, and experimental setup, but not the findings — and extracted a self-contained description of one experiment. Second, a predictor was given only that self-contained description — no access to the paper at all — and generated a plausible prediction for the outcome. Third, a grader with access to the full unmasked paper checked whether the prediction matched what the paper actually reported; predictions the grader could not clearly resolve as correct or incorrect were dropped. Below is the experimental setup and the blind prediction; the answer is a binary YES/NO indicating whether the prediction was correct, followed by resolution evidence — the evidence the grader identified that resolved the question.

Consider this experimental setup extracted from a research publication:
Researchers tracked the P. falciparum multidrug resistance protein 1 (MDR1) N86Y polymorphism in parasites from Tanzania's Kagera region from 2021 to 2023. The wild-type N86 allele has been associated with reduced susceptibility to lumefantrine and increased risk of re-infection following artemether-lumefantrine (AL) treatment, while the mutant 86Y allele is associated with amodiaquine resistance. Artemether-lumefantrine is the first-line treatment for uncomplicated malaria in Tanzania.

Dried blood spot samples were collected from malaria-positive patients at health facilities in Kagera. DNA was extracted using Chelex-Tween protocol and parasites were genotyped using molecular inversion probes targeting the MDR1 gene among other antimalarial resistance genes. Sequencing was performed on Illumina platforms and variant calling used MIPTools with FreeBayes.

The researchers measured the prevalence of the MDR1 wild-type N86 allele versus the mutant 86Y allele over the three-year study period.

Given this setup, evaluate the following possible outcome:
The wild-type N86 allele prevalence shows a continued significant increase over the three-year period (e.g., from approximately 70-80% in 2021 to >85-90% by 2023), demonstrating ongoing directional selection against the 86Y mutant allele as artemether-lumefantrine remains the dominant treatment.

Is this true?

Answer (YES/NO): NO